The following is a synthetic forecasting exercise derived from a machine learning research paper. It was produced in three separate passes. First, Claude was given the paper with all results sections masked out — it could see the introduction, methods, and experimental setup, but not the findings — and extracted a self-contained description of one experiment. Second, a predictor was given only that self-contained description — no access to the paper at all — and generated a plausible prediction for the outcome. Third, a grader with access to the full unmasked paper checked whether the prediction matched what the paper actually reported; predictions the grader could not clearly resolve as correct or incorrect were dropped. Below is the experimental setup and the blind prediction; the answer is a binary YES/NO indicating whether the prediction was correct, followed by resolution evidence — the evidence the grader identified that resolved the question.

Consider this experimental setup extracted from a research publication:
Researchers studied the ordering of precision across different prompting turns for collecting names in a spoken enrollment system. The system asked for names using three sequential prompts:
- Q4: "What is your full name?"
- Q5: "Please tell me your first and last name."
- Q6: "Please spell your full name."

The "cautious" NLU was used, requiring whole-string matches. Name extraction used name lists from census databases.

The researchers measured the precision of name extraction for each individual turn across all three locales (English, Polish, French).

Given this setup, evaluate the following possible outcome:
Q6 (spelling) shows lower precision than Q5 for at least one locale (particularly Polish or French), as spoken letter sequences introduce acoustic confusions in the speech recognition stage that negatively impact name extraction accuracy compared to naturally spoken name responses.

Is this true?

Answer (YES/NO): YES